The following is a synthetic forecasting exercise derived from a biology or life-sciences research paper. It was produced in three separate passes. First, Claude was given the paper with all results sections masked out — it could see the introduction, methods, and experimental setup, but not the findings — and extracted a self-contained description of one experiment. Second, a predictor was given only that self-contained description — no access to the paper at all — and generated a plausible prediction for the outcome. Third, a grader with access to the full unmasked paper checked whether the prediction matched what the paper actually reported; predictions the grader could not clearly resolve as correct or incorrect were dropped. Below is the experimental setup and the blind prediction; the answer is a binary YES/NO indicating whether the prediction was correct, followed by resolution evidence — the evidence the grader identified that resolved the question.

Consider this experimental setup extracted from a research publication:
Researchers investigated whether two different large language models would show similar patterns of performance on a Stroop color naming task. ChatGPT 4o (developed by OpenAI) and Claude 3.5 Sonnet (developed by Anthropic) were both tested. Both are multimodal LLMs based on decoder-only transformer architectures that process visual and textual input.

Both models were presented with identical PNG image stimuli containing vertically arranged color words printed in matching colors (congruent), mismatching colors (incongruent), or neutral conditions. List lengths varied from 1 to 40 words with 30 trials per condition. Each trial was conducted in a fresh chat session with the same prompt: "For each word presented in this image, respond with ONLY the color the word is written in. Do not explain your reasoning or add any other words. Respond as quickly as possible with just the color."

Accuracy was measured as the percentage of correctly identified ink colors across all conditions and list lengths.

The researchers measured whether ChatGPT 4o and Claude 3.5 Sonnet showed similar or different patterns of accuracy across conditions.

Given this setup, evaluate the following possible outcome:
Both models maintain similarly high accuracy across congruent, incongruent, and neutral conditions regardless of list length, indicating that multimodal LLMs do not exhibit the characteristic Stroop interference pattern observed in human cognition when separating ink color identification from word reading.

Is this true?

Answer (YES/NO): NO